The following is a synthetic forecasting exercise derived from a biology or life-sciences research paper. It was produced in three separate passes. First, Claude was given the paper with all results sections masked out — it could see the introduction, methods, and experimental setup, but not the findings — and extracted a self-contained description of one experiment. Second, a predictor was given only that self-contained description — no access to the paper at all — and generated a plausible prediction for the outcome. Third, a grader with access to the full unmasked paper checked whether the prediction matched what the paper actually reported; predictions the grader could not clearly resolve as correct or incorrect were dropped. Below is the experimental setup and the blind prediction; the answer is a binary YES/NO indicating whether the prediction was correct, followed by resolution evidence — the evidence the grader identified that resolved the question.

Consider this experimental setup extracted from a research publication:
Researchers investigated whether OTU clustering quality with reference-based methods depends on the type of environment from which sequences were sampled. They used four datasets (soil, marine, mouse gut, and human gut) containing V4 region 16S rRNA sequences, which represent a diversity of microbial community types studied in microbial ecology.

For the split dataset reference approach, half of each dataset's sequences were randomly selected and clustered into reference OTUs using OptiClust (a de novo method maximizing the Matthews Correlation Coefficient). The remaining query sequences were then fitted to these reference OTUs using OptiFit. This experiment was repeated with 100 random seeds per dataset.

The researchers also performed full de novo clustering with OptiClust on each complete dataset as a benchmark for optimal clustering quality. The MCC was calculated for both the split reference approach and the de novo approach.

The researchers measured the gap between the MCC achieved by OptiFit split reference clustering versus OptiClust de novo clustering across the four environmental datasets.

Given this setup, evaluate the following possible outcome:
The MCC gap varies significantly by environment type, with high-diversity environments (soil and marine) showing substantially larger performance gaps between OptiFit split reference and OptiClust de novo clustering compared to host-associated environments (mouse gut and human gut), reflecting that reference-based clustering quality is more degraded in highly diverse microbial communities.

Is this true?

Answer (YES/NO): NO